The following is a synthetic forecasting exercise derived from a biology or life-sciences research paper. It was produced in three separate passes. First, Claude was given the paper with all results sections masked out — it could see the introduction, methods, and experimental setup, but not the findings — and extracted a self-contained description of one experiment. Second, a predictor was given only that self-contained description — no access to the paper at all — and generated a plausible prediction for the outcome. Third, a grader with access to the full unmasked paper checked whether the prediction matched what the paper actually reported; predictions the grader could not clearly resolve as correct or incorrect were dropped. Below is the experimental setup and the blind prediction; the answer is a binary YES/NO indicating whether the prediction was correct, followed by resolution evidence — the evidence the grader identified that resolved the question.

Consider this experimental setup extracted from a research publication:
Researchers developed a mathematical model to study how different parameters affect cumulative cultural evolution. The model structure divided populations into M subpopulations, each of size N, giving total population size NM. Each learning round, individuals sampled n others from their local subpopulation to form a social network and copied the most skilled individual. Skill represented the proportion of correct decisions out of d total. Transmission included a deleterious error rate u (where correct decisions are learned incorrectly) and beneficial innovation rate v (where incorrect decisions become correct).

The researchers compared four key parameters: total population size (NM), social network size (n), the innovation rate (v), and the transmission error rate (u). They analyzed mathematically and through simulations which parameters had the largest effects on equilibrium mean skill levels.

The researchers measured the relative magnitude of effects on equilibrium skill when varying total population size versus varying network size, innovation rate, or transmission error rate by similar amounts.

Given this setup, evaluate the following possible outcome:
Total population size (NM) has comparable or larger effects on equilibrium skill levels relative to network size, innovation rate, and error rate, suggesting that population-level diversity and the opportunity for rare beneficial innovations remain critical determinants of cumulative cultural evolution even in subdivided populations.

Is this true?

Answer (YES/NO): NO